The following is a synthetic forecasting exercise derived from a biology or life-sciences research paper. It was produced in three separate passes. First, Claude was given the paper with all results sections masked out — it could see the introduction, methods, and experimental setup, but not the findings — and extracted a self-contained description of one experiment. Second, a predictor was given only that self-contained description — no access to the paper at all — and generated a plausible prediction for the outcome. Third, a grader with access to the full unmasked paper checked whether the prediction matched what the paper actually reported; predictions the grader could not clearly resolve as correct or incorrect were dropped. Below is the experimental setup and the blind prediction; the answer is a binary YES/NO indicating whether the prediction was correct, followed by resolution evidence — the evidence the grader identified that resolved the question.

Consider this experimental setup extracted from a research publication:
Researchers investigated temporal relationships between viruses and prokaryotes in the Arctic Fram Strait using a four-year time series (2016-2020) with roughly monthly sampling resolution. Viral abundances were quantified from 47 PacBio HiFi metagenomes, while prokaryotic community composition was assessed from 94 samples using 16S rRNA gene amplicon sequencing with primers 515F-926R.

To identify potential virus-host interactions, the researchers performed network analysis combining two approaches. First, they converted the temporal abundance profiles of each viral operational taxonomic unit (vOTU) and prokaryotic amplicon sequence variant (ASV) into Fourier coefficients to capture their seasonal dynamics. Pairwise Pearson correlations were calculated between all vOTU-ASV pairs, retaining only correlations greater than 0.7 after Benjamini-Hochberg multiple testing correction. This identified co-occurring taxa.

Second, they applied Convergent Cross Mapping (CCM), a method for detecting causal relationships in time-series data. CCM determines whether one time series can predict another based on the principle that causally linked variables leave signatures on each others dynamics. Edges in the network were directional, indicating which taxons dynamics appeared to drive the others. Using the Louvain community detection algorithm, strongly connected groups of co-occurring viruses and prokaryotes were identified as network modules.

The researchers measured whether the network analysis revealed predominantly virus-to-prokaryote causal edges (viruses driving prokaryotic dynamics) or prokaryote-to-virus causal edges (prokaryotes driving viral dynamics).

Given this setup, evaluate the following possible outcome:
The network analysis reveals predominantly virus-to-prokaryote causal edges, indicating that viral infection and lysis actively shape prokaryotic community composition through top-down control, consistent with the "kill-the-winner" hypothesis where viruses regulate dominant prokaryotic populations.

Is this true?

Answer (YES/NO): NO